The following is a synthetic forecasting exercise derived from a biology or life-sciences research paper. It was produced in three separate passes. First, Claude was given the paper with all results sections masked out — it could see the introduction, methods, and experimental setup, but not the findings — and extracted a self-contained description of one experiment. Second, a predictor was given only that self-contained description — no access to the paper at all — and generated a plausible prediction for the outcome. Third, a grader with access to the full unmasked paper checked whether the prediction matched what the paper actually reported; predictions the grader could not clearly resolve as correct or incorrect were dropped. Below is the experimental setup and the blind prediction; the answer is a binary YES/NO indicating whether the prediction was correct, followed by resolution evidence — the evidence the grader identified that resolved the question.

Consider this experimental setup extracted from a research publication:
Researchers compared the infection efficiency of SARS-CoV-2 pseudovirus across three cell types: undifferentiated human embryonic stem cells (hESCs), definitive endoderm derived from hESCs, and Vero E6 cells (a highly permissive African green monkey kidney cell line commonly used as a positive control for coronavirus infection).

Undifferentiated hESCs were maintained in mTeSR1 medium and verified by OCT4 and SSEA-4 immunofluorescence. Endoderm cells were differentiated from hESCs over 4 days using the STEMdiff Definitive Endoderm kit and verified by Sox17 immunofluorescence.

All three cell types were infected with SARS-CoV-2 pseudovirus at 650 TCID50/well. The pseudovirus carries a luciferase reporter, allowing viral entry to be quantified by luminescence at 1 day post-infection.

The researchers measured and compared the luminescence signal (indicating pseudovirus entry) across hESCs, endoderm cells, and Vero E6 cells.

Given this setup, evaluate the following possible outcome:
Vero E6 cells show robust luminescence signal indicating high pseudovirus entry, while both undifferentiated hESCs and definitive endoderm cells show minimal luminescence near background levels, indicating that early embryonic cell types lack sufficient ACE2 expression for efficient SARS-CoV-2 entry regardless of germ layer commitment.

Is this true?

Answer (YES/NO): NO